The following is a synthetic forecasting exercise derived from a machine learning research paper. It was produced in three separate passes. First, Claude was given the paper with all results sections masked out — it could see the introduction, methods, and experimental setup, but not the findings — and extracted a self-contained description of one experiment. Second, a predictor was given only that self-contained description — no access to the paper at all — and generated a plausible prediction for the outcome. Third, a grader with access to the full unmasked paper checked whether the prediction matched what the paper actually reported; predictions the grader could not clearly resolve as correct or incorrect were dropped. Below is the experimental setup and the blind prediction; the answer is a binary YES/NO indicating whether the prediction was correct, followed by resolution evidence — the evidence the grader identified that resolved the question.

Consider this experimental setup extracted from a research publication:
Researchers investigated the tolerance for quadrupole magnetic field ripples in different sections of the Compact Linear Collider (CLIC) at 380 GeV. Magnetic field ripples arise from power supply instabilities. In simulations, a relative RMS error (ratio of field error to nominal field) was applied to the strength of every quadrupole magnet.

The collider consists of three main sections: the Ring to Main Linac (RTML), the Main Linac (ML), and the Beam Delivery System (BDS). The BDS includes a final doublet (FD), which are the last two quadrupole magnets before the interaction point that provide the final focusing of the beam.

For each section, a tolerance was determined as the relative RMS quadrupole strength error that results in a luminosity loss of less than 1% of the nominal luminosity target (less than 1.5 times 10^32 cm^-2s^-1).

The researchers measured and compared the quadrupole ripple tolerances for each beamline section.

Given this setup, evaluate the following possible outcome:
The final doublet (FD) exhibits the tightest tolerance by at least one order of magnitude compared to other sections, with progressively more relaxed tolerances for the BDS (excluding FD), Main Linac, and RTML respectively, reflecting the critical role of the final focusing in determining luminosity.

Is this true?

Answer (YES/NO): NO